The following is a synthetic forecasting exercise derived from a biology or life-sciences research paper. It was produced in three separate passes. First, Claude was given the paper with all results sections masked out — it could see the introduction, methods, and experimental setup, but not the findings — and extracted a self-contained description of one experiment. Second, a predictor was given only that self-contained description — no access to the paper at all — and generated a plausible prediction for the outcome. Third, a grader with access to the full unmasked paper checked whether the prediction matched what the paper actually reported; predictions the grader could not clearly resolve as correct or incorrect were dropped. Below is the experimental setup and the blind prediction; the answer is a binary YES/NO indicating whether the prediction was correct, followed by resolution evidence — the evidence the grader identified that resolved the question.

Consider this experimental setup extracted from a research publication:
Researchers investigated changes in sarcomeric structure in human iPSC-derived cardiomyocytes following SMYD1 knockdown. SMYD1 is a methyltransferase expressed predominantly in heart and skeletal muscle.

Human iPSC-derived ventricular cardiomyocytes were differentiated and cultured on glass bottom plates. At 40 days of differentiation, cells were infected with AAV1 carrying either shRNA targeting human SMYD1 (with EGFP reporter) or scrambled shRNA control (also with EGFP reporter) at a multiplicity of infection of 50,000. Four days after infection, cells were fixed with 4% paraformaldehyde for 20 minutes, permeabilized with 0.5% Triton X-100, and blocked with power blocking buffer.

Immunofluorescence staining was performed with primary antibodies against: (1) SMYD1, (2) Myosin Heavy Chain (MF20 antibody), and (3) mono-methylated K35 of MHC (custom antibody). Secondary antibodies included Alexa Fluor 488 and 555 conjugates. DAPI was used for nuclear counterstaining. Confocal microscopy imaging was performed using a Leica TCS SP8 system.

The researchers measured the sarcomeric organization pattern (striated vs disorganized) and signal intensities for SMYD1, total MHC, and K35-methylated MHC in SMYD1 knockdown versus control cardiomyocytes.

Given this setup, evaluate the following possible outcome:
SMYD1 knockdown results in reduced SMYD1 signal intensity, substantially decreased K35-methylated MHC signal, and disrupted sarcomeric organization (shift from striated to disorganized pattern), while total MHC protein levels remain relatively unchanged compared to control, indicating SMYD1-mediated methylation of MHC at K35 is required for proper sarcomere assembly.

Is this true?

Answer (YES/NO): NO